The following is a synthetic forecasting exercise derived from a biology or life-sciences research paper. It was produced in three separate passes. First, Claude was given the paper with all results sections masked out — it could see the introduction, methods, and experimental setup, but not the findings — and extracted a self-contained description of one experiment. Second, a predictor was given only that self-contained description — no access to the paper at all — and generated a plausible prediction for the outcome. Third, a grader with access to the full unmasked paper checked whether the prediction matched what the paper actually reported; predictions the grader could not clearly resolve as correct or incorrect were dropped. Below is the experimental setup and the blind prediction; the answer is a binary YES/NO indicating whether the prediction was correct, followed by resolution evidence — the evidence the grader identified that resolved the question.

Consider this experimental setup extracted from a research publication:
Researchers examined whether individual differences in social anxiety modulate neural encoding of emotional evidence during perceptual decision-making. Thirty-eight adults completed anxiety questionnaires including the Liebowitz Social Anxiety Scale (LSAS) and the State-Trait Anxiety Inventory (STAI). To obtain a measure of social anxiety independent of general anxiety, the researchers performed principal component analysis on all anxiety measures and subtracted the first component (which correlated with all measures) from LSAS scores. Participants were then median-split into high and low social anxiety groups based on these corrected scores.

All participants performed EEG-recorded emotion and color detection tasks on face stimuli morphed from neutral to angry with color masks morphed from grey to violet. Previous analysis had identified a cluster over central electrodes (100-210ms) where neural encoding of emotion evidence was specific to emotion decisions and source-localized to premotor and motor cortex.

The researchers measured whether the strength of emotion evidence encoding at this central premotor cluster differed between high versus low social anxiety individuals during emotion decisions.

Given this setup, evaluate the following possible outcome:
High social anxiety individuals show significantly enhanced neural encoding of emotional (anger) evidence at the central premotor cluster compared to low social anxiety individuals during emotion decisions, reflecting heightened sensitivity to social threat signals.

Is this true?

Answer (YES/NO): YES